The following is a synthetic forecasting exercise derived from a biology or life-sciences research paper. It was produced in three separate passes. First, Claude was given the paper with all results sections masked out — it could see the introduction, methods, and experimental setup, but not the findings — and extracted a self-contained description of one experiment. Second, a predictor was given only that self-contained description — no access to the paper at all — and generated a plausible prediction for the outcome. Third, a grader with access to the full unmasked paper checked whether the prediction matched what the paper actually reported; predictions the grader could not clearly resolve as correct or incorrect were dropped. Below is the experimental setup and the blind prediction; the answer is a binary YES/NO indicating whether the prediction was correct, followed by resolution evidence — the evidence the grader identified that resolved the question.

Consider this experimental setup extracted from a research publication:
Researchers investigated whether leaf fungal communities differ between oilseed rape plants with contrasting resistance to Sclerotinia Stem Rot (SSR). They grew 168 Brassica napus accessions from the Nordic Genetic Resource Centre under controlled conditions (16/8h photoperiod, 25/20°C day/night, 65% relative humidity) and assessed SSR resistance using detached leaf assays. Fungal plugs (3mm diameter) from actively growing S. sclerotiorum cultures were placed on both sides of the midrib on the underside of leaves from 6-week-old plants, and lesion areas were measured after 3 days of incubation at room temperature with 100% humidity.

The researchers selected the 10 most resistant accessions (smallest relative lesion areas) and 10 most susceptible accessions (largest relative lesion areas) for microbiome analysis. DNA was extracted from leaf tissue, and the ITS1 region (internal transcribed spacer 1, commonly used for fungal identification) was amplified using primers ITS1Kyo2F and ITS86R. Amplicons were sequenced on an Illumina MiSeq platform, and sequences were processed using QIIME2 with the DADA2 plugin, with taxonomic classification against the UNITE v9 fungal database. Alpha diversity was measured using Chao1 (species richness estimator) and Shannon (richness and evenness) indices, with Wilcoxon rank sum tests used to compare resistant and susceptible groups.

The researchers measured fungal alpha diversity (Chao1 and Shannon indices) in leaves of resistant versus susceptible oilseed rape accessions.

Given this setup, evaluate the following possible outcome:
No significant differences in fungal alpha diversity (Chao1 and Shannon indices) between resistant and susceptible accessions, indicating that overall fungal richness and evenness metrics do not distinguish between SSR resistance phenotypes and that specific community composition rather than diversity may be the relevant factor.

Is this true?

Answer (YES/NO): YES